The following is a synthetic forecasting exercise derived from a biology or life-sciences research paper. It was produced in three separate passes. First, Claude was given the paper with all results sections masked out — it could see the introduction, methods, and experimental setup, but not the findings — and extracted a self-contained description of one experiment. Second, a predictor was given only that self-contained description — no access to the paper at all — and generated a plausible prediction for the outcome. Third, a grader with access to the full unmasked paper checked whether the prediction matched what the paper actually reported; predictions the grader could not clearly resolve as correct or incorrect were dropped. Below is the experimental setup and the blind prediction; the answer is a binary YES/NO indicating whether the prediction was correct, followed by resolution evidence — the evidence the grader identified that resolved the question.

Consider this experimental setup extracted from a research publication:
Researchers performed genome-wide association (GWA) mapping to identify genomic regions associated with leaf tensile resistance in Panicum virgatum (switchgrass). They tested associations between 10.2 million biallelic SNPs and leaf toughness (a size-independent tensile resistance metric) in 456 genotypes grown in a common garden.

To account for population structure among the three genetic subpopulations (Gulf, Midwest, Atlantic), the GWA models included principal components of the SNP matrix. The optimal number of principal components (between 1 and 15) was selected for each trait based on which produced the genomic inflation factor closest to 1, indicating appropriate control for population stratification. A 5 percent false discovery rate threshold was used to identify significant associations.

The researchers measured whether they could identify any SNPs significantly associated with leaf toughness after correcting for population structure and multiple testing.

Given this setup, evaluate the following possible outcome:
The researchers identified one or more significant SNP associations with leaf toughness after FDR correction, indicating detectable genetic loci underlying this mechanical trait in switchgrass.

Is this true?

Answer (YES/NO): NO